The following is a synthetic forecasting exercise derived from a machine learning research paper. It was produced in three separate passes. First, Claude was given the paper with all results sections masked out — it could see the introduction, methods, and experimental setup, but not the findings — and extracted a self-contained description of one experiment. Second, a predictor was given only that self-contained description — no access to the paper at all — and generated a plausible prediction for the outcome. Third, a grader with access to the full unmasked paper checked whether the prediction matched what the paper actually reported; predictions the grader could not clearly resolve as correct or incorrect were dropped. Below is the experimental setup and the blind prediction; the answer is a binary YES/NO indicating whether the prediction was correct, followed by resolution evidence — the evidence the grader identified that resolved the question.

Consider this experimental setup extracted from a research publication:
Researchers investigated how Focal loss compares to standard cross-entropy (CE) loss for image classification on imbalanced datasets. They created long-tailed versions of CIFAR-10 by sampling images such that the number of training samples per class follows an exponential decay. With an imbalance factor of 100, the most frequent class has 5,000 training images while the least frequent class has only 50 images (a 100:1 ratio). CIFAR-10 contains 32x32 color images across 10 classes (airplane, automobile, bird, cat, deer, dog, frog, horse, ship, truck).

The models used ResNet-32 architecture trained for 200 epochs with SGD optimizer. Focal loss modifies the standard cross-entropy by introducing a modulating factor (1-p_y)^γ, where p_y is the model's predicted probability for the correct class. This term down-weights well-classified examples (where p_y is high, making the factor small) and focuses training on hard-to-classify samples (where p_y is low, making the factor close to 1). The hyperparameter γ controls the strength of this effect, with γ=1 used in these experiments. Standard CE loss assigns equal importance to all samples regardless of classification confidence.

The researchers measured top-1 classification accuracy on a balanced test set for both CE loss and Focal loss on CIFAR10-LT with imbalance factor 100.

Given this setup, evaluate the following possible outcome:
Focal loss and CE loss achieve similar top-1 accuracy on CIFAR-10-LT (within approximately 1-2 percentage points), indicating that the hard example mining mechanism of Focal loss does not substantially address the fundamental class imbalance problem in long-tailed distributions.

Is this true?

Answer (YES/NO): YES